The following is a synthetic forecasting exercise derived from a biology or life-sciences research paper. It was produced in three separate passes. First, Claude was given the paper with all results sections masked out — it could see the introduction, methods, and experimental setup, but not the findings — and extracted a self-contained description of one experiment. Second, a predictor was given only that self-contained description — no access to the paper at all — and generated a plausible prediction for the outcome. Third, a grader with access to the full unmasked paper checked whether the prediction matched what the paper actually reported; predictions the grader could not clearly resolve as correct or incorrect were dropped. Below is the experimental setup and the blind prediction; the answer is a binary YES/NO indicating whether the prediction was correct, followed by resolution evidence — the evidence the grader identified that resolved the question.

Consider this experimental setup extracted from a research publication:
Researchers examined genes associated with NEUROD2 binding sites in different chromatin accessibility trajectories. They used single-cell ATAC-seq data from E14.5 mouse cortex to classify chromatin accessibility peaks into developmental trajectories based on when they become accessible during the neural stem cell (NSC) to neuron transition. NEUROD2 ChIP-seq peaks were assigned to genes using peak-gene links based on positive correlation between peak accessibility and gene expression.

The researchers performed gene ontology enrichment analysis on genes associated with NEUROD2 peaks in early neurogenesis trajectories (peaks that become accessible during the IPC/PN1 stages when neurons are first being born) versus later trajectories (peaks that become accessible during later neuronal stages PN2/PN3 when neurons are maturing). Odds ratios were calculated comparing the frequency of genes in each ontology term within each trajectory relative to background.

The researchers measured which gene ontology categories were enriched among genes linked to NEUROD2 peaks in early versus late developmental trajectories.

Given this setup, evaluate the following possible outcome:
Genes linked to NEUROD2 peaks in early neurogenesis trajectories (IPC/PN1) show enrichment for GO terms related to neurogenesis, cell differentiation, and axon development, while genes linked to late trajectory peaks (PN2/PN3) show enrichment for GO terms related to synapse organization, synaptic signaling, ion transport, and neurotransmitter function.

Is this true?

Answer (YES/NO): NO